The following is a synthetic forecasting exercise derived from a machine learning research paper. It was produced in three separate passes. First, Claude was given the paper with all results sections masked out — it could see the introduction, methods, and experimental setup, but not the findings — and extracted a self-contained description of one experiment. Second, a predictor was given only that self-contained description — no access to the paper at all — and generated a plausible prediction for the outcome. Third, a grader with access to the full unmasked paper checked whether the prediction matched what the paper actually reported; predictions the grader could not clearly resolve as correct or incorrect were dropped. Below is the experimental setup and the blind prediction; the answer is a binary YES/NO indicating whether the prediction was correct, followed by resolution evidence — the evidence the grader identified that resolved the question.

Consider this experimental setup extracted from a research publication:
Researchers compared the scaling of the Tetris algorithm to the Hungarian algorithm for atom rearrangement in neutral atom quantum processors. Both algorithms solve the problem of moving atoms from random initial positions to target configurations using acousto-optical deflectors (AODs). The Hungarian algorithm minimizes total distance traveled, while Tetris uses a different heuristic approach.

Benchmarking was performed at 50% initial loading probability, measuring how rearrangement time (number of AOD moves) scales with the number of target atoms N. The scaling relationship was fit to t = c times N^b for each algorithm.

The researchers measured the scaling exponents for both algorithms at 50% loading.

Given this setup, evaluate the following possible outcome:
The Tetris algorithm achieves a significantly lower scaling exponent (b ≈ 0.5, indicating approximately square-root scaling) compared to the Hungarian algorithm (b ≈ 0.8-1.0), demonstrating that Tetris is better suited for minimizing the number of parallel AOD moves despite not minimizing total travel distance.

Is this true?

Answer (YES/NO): NO